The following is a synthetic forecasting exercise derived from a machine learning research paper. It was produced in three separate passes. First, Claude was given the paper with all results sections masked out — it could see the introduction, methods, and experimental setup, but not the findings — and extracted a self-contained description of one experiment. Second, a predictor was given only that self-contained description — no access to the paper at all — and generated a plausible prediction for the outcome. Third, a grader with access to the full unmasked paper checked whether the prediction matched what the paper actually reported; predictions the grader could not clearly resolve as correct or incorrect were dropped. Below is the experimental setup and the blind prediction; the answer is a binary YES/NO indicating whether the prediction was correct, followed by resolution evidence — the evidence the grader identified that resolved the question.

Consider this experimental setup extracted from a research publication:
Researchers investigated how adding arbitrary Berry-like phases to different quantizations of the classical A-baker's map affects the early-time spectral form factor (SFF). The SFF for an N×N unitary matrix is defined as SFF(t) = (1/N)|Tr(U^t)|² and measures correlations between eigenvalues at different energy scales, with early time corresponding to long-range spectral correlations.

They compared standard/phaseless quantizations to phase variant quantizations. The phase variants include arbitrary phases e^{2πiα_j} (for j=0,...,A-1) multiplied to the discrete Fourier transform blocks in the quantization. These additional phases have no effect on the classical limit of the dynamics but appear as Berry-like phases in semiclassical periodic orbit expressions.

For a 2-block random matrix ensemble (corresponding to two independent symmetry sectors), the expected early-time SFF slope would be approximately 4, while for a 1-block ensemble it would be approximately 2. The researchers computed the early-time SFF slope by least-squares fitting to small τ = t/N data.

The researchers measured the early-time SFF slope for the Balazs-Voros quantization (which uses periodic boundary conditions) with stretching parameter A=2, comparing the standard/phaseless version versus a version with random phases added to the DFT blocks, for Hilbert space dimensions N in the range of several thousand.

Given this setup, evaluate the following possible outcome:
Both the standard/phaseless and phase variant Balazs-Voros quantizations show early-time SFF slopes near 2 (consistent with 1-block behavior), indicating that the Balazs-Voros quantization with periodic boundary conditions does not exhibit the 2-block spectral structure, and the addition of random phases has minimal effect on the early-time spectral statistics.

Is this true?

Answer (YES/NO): NO